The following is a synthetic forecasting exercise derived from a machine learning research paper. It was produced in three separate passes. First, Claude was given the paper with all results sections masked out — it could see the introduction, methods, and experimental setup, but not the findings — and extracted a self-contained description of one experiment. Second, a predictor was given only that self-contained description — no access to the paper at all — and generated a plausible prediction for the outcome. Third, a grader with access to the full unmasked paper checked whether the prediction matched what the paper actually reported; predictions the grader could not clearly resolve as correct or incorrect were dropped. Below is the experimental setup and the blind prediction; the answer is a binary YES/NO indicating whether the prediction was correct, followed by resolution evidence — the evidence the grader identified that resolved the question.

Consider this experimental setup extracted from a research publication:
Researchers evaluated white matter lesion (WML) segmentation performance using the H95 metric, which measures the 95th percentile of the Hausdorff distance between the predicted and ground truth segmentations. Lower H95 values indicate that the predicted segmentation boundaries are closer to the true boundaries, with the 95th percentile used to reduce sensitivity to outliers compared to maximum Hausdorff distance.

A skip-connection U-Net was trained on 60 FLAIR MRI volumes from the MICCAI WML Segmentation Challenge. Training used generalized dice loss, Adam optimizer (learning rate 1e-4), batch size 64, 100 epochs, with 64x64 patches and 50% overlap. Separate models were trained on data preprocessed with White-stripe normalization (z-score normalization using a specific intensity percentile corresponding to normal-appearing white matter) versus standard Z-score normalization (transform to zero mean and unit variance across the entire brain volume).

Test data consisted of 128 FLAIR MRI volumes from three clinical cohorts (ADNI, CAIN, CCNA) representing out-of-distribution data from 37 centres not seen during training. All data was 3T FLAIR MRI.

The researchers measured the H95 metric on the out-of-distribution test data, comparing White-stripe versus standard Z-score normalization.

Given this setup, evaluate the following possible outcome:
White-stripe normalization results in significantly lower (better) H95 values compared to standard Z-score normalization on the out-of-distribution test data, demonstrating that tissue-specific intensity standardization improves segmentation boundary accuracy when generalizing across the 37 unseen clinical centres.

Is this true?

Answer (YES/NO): NO